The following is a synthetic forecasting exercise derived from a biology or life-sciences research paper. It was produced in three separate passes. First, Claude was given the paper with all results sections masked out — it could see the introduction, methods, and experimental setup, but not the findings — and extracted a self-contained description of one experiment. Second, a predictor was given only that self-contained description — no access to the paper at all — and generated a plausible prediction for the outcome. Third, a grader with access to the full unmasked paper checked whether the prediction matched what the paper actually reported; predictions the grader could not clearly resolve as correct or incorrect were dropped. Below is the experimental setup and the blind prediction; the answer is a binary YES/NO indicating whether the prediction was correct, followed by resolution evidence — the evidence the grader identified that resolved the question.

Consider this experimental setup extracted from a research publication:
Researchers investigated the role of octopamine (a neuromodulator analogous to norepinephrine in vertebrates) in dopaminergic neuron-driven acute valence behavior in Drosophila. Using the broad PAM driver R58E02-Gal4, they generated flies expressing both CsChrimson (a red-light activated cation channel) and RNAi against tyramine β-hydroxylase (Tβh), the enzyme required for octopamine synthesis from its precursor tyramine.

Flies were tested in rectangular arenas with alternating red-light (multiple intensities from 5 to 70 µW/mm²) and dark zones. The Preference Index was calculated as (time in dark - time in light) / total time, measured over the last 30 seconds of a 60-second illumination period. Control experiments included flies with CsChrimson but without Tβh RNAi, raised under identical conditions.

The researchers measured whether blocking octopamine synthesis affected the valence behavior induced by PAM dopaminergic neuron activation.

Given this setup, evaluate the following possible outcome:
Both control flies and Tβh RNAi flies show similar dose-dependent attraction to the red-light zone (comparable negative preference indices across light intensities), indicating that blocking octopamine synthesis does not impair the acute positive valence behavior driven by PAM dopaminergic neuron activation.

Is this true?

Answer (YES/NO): NO